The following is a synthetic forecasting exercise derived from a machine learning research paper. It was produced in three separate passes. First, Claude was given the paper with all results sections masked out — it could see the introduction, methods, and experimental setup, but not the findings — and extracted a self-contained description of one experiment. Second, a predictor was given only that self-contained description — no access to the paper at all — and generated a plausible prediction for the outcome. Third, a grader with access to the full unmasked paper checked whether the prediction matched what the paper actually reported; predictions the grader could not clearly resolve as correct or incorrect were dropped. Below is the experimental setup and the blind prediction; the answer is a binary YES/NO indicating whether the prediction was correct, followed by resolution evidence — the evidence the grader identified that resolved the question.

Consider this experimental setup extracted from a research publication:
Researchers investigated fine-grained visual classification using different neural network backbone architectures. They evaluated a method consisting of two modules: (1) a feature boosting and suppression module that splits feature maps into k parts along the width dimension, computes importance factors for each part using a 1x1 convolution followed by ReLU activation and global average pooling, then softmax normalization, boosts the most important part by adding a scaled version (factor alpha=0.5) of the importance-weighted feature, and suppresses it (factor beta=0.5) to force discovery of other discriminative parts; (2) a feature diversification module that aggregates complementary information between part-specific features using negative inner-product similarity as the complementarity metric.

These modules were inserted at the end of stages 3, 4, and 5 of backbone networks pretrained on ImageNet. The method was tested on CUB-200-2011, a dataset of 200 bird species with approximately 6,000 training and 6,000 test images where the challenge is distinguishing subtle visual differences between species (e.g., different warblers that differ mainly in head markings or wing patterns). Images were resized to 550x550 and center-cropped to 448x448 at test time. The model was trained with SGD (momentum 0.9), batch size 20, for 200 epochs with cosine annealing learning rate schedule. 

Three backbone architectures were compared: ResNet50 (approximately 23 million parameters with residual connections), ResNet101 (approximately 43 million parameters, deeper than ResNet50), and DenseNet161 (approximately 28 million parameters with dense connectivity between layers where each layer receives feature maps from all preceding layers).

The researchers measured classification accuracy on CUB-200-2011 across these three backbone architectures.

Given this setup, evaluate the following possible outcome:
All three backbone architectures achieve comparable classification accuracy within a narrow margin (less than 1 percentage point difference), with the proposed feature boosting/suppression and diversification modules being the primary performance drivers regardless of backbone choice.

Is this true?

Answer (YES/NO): YES